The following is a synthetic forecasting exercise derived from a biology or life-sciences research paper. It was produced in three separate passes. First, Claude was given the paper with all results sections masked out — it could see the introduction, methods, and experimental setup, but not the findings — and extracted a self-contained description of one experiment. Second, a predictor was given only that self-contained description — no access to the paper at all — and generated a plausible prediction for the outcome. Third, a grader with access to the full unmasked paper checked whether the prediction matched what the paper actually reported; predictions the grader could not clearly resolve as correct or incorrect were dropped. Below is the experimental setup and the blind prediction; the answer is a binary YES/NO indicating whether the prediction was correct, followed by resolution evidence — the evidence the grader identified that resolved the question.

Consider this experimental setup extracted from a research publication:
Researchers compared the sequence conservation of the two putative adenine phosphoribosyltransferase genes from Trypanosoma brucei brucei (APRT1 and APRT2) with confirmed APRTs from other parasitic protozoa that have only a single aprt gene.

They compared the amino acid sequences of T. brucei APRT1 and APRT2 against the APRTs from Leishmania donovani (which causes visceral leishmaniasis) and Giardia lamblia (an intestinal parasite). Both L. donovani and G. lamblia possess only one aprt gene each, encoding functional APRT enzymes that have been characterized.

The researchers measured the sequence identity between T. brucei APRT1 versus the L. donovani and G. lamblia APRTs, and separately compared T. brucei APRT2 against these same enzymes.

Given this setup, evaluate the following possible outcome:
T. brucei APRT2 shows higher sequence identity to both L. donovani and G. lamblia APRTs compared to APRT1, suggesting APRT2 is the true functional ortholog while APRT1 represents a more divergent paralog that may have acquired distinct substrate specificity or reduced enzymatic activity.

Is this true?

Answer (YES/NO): NO